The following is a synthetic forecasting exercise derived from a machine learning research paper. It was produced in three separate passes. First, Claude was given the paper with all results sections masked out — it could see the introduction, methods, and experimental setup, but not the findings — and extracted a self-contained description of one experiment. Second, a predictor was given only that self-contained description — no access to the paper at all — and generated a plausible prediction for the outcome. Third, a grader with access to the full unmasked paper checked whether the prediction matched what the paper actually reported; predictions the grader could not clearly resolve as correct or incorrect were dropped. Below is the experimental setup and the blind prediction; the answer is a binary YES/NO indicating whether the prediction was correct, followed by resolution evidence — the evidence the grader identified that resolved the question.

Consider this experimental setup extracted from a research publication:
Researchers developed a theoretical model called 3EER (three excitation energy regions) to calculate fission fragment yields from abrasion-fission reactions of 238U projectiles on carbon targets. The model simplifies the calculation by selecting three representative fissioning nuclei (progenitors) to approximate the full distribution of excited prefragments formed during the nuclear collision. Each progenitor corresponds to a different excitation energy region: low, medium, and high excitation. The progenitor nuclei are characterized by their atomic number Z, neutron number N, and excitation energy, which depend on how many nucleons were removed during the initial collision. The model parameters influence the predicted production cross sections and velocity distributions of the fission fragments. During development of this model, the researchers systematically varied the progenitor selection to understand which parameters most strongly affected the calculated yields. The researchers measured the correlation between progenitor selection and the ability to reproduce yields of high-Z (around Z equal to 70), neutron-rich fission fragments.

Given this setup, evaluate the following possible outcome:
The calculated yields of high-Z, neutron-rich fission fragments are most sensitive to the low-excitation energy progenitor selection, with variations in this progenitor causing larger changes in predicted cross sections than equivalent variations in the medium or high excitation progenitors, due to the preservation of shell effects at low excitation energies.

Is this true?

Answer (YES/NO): NO